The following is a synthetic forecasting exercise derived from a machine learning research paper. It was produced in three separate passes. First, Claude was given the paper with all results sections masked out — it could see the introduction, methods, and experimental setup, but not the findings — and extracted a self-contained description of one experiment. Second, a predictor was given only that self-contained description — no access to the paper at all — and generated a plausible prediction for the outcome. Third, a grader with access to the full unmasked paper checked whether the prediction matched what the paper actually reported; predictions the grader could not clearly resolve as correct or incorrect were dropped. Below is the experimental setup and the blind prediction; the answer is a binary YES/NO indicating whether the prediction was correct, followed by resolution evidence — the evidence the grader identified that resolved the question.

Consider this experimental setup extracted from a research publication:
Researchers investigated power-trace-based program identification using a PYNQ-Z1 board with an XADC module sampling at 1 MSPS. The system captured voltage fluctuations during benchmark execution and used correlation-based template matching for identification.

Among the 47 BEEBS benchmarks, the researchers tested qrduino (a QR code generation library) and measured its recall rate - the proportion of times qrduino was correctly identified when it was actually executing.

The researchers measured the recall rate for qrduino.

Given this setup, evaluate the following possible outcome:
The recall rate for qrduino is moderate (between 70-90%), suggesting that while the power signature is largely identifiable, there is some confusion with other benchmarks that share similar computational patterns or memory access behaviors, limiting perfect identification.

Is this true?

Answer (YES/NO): NO